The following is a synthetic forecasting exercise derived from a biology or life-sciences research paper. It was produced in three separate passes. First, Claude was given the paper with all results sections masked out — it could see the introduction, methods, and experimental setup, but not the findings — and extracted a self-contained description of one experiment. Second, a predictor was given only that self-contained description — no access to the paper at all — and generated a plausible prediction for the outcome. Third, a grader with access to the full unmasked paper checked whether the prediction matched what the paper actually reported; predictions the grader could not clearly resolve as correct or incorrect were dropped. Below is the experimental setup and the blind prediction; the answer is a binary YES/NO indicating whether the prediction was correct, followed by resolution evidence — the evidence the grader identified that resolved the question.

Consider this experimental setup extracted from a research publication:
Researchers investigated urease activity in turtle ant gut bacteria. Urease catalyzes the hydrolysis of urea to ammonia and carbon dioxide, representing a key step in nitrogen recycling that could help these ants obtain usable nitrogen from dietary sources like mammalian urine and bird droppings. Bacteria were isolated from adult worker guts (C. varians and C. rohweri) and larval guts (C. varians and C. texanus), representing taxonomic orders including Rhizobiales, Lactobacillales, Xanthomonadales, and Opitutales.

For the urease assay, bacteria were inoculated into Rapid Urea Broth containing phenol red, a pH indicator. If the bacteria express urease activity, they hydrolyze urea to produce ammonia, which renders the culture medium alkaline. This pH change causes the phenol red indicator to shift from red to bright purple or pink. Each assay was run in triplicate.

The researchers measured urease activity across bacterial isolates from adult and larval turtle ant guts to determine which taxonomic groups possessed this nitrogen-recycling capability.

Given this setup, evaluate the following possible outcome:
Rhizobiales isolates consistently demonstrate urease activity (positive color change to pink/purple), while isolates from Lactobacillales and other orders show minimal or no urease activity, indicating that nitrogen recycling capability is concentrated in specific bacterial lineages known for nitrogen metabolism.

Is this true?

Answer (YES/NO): NO